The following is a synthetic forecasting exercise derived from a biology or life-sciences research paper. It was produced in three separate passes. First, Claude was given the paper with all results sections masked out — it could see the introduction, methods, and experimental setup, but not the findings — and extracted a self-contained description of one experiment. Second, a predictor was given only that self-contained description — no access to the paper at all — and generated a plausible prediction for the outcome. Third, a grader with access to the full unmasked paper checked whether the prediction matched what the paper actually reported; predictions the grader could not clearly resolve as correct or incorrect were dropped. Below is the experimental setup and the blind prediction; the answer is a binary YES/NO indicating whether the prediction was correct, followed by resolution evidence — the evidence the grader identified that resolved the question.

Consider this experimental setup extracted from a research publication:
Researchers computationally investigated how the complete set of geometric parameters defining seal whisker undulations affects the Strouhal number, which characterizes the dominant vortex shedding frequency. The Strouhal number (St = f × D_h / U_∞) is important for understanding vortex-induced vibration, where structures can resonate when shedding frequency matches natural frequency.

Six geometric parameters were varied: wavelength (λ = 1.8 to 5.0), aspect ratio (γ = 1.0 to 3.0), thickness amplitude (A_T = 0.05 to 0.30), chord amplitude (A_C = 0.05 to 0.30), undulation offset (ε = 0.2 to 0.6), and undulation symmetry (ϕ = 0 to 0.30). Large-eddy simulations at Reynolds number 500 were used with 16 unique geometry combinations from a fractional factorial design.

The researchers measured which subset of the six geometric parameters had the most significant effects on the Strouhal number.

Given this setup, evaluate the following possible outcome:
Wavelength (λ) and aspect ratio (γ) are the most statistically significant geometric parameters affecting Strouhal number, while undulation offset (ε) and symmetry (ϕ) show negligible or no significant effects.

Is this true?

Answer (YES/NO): NO